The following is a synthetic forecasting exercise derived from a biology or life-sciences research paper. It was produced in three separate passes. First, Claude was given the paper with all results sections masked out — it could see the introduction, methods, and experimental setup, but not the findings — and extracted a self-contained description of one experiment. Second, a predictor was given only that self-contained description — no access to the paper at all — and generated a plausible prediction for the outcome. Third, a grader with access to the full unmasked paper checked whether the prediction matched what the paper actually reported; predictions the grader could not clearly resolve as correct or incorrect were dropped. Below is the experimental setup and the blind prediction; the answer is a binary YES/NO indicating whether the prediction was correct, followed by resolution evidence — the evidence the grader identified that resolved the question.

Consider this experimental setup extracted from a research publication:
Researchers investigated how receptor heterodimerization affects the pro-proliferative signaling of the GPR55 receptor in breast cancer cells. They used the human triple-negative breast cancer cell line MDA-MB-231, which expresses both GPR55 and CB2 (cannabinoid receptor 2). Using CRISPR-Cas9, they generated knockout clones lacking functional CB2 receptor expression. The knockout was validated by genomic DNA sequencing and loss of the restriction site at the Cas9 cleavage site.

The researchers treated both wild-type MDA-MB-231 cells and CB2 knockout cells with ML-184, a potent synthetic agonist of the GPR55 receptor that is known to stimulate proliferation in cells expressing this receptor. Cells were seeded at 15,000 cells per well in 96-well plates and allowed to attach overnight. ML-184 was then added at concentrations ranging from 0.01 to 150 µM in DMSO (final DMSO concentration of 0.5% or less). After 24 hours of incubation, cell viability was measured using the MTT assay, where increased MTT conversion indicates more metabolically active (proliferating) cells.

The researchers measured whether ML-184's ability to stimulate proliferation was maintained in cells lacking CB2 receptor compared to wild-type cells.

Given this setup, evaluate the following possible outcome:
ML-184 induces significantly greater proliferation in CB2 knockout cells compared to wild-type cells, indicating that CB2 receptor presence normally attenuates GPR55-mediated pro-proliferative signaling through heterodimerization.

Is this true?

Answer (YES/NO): NO